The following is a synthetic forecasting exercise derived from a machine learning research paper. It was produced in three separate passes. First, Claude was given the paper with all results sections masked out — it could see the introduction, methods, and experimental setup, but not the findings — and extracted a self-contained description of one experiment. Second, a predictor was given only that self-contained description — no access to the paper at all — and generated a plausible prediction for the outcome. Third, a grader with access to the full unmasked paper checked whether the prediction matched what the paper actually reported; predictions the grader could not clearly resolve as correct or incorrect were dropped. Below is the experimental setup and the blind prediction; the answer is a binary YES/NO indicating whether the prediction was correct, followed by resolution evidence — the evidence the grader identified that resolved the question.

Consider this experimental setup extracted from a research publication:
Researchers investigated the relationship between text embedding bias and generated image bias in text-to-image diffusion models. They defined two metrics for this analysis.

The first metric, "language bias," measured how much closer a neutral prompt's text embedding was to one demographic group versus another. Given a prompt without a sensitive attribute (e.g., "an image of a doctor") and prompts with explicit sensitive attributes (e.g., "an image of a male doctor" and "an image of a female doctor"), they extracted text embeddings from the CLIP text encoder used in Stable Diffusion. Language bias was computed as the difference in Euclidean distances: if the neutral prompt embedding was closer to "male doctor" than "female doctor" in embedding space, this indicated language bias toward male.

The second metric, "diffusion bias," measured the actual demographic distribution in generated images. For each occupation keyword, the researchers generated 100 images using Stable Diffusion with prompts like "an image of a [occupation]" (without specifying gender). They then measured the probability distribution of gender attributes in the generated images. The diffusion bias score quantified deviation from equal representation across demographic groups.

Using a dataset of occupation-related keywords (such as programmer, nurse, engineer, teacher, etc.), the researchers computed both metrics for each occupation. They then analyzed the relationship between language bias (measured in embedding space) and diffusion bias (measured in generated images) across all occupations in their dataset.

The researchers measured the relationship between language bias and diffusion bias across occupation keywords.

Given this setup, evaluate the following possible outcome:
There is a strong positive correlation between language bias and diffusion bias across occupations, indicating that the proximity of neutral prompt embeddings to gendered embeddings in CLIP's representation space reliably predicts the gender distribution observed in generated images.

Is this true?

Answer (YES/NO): YES